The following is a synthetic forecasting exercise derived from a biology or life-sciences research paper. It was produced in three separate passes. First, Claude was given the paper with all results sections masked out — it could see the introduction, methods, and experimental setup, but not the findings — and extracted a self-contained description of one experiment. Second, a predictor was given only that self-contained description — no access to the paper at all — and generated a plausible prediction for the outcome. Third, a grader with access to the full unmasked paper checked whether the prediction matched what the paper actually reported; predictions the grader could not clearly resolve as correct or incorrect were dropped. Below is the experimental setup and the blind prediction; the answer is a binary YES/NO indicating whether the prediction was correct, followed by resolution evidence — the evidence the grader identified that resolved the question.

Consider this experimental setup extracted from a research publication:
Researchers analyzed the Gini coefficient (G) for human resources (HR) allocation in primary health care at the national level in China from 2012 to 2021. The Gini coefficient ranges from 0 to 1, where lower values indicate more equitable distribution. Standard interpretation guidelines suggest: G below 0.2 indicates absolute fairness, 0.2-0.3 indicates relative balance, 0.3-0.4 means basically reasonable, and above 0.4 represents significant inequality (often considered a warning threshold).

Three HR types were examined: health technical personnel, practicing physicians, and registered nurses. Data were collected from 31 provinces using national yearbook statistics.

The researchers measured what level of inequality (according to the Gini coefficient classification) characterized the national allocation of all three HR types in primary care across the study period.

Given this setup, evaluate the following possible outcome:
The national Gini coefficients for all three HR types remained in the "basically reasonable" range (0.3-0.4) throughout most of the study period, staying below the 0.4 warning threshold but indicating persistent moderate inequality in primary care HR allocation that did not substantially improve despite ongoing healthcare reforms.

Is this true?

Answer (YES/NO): NO